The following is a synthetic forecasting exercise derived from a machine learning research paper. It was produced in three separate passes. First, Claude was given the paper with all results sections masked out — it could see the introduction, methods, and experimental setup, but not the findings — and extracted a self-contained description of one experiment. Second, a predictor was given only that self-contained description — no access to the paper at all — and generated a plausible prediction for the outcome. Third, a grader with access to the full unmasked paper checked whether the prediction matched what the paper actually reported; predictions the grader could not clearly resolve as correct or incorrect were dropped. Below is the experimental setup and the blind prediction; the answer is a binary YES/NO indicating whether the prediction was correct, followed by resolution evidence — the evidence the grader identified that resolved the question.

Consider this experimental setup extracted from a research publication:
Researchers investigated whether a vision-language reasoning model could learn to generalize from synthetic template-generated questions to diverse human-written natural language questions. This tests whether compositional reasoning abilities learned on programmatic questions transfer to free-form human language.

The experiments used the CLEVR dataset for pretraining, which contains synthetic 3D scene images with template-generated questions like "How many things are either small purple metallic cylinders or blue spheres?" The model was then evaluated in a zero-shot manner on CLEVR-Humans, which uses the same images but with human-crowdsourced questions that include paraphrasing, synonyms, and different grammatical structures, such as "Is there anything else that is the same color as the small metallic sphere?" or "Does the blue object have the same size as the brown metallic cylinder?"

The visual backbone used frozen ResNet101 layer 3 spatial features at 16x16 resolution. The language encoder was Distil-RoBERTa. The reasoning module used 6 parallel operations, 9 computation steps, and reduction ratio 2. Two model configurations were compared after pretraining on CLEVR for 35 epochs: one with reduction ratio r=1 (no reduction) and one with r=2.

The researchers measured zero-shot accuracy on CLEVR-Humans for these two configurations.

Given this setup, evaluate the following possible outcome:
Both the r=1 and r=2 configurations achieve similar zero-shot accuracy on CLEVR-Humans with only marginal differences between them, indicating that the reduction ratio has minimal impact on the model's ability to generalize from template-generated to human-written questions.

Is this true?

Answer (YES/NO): YES